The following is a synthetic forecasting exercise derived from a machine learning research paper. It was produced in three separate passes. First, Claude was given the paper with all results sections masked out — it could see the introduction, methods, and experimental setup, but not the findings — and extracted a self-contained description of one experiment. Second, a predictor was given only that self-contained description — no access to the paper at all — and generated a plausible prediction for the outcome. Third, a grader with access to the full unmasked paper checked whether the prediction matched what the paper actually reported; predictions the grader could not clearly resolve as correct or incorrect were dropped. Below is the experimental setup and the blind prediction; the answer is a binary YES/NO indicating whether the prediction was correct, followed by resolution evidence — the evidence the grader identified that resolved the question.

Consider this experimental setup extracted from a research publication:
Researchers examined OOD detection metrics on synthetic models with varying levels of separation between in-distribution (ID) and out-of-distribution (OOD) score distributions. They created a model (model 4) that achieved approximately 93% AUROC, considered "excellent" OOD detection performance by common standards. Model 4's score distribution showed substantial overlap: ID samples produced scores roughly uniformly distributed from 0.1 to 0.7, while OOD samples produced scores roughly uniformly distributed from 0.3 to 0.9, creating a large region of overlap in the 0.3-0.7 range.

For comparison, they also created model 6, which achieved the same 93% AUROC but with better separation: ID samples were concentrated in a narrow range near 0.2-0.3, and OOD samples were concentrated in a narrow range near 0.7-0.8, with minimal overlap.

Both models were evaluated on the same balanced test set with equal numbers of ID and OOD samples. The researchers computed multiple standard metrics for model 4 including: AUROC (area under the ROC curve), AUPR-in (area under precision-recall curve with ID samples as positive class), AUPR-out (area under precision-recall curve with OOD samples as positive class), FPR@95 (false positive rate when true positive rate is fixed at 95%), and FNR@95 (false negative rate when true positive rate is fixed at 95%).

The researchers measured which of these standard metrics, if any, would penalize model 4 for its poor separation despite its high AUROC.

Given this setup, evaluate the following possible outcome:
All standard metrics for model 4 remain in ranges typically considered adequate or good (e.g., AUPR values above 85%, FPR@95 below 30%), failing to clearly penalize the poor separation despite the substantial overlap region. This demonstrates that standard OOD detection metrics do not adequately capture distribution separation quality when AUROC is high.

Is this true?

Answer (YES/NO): NO